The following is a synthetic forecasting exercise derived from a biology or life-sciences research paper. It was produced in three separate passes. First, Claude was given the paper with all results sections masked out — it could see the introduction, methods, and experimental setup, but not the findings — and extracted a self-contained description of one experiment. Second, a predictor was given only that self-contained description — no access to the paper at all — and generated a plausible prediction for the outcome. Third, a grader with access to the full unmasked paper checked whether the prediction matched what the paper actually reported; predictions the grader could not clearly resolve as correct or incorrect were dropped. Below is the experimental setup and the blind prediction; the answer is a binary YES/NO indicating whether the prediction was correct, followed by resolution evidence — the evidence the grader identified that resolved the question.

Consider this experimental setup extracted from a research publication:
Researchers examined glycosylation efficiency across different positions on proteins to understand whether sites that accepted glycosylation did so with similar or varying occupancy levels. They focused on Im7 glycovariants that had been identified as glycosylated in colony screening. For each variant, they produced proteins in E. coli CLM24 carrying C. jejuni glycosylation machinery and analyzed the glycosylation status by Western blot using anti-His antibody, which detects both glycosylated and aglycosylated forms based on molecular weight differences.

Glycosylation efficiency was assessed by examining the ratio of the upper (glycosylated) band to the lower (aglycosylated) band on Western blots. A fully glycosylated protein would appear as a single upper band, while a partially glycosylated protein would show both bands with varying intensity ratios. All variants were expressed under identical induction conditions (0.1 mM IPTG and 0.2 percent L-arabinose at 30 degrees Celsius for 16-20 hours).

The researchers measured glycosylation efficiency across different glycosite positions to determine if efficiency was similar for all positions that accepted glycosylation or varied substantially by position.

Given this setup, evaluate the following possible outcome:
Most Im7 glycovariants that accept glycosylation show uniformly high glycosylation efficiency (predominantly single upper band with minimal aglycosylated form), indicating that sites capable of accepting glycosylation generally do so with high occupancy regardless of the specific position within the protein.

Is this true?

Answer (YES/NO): YES